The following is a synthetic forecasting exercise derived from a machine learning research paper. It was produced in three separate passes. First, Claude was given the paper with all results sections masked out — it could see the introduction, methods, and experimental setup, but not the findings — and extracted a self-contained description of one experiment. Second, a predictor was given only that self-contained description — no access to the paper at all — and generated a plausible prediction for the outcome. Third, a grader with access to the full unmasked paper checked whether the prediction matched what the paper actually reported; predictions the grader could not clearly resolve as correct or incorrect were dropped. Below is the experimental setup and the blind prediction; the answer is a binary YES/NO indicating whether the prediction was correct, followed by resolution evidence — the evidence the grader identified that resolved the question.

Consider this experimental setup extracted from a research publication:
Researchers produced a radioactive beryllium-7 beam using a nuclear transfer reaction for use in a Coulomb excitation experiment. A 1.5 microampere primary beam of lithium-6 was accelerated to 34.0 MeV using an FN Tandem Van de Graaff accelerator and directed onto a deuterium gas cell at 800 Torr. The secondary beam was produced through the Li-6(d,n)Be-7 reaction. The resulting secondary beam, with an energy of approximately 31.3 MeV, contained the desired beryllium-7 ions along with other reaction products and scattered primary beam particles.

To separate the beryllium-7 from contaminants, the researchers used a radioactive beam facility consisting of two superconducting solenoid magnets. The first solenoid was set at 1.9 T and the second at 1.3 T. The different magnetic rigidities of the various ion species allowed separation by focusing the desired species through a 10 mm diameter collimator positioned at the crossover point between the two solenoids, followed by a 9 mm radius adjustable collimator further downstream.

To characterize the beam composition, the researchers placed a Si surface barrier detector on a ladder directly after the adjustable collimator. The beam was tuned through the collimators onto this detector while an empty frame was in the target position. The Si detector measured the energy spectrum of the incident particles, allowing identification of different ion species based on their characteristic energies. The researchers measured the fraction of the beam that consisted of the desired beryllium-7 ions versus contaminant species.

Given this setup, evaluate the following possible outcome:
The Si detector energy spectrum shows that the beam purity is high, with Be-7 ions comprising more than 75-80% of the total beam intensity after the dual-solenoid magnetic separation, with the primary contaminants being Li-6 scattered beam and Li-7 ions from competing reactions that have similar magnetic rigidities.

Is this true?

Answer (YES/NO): YES